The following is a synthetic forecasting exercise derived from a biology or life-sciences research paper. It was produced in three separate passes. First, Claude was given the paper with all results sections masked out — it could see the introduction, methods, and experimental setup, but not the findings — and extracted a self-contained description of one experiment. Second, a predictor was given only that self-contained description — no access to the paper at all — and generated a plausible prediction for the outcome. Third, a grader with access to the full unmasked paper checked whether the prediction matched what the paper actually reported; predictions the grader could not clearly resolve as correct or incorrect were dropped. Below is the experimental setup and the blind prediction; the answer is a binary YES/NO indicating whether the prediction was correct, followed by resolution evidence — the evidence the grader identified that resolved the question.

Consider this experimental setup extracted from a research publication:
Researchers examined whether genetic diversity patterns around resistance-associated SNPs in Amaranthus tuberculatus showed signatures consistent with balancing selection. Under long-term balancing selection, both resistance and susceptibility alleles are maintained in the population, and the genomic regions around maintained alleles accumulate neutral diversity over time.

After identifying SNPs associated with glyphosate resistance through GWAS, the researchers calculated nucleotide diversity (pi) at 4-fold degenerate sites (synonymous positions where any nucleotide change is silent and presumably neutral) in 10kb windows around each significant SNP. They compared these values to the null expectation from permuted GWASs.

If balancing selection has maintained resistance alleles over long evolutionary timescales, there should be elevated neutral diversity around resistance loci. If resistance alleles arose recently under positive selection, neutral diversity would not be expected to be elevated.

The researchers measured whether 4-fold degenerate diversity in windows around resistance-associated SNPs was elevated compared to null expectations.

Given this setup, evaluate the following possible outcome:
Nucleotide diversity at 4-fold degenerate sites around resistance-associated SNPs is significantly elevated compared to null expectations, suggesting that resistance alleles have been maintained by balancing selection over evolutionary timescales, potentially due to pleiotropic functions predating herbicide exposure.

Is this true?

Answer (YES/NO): NO